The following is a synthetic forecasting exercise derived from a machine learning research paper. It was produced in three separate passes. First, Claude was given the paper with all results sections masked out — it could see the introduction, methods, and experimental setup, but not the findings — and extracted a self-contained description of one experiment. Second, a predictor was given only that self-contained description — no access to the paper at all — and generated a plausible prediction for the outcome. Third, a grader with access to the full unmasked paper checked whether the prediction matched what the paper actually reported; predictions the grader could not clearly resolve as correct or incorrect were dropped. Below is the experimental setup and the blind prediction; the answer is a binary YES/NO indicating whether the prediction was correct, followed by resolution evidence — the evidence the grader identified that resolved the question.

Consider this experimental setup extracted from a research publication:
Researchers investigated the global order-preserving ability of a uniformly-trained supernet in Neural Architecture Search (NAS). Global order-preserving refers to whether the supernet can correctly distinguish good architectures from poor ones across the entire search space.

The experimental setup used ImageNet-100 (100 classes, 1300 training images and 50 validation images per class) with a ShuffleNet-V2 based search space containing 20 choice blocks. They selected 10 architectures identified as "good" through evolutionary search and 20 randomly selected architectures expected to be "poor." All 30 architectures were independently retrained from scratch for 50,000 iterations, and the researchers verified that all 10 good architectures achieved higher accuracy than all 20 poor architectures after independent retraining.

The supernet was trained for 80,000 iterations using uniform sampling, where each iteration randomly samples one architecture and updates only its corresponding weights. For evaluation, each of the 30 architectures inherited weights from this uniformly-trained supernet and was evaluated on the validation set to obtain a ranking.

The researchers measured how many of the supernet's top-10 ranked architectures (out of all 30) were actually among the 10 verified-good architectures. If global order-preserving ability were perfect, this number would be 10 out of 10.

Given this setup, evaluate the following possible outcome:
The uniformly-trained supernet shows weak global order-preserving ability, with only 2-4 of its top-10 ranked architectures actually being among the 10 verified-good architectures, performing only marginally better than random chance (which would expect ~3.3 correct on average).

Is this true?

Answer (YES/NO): NO